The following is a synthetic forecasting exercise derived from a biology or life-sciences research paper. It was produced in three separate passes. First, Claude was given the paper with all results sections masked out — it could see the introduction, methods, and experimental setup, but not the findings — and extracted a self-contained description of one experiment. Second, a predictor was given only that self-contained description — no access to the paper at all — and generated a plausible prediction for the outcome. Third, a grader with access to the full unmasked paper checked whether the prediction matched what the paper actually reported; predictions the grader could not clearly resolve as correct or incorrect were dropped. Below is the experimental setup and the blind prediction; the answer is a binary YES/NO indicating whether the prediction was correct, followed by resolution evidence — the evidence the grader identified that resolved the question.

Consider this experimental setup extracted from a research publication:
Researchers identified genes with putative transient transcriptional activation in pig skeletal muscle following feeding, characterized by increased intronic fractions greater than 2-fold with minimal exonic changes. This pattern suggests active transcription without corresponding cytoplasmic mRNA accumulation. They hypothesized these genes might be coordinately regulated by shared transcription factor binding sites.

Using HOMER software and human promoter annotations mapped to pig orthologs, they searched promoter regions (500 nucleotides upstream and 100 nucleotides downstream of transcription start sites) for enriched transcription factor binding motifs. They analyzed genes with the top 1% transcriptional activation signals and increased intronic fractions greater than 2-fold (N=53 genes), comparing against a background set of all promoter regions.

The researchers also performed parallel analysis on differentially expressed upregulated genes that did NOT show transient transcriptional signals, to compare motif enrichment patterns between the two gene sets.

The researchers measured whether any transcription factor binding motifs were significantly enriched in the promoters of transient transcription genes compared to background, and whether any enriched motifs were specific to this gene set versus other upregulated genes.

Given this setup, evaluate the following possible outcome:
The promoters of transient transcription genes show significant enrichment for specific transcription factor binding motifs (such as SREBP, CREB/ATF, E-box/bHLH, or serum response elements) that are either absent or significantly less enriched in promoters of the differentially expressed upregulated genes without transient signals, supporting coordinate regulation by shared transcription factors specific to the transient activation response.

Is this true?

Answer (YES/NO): NO